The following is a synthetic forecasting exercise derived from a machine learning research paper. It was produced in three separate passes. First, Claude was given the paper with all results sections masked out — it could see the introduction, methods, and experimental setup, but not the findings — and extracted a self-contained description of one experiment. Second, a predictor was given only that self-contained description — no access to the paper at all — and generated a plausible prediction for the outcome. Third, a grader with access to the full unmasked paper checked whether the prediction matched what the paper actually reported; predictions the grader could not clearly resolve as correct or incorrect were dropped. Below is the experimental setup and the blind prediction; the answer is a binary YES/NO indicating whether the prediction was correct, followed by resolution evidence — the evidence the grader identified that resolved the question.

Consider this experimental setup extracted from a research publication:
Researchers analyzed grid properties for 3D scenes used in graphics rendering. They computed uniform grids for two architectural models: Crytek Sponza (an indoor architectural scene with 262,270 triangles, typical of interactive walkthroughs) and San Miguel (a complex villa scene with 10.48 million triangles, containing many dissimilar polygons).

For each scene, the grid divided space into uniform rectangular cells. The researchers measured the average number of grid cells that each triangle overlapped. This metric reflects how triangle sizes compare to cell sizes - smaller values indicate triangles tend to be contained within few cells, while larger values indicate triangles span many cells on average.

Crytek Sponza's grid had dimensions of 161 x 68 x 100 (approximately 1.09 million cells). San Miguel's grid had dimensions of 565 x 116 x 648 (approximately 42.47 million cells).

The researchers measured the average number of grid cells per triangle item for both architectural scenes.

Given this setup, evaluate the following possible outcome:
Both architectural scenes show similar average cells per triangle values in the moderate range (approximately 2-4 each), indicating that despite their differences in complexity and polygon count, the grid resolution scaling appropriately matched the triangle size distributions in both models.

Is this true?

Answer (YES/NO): NO